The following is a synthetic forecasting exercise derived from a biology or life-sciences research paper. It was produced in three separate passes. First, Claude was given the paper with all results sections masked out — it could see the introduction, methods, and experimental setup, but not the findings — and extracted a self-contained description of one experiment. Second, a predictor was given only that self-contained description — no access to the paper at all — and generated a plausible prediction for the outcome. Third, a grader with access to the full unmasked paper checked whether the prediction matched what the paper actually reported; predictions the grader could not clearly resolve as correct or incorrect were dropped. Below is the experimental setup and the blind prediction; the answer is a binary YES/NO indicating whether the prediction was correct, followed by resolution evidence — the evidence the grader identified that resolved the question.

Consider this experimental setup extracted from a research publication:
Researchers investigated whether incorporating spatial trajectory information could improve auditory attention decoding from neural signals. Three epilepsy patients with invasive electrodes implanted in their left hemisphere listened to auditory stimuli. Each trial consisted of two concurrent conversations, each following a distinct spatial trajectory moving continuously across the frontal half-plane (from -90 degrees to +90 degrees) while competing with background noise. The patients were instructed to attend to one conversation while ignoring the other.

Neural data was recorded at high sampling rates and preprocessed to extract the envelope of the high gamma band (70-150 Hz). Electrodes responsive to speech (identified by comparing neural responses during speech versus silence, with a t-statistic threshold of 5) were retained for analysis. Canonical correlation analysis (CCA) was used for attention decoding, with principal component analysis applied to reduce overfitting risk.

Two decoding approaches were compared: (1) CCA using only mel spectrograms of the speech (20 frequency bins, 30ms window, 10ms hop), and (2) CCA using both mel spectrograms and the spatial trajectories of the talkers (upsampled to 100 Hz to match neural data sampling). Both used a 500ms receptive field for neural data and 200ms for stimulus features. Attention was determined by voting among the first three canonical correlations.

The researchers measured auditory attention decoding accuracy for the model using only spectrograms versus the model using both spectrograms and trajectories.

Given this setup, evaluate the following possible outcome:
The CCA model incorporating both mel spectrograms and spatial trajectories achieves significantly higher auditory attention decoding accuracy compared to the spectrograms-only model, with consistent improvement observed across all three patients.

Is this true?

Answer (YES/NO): NO